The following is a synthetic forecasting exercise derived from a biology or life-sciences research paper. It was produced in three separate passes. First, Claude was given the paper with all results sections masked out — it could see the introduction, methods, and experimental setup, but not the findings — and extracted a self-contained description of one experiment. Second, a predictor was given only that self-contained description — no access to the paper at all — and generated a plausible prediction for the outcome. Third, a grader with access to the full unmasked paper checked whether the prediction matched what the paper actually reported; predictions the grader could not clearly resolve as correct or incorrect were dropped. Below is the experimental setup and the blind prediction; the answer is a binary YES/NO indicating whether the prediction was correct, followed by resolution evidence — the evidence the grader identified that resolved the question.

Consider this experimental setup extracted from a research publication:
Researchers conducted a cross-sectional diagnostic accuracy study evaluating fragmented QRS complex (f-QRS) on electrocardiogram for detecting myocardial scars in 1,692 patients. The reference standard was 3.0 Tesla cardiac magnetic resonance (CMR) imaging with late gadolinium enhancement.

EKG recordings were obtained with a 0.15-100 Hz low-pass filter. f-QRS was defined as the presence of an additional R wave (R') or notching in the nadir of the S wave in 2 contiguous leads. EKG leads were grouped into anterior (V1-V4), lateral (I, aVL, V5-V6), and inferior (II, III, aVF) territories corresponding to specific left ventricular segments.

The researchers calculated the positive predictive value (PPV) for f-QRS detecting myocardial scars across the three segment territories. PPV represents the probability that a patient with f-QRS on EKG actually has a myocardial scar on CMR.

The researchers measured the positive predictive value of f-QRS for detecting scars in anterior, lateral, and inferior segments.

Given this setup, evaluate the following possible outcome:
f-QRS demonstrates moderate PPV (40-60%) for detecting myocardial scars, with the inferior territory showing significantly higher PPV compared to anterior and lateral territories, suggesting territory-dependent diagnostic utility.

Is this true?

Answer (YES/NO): NO